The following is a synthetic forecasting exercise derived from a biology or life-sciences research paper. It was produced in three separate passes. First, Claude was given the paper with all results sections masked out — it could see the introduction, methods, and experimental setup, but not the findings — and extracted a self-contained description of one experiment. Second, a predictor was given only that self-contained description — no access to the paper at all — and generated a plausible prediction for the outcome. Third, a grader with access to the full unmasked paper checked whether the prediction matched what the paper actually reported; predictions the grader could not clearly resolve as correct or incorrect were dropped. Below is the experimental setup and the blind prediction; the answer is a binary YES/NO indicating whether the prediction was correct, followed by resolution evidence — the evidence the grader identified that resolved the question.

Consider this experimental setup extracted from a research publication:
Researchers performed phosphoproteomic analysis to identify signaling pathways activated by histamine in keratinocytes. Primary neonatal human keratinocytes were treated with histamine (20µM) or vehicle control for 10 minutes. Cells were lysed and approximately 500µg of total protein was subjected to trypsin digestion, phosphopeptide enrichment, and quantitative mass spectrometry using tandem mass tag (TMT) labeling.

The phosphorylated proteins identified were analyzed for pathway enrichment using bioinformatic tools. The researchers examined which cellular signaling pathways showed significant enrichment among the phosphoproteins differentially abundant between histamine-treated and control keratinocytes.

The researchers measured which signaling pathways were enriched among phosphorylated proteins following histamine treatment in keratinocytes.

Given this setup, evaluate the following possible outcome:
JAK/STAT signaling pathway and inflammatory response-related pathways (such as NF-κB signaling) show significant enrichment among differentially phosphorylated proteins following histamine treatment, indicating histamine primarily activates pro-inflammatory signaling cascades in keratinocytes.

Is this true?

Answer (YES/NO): NO